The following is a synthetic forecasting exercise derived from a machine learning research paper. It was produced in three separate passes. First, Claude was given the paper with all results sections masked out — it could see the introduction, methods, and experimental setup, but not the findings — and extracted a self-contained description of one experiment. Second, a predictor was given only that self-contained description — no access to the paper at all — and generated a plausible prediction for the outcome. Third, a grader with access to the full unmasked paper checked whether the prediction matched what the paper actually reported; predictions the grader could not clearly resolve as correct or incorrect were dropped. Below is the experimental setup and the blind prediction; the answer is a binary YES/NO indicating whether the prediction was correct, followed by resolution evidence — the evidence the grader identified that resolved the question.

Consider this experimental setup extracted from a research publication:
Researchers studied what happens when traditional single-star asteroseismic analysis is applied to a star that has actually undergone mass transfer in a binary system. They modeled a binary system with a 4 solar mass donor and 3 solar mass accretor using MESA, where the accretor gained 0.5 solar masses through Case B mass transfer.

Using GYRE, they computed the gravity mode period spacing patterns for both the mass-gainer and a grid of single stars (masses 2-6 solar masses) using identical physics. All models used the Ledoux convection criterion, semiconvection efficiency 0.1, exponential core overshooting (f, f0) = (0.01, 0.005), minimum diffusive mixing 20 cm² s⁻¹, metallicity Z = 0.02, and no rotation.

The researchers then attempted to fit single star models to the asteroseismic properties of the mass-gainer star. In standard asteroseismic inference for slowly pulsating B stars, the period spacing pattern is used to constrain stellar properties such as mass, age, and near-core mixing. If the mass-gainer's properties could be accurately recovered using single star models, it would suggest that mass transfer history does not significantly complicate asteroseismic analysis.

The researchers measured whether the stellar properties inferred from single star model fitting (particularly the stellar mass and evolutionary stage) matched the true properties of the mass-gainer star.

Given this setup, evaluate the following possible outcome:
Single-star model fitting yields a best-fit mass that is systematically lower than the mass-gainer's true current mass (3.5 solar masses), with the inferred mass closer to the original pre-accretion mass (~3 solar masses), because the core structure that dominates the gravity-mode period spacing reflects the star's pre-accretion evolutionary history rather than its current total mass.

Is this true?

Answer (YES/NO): YES